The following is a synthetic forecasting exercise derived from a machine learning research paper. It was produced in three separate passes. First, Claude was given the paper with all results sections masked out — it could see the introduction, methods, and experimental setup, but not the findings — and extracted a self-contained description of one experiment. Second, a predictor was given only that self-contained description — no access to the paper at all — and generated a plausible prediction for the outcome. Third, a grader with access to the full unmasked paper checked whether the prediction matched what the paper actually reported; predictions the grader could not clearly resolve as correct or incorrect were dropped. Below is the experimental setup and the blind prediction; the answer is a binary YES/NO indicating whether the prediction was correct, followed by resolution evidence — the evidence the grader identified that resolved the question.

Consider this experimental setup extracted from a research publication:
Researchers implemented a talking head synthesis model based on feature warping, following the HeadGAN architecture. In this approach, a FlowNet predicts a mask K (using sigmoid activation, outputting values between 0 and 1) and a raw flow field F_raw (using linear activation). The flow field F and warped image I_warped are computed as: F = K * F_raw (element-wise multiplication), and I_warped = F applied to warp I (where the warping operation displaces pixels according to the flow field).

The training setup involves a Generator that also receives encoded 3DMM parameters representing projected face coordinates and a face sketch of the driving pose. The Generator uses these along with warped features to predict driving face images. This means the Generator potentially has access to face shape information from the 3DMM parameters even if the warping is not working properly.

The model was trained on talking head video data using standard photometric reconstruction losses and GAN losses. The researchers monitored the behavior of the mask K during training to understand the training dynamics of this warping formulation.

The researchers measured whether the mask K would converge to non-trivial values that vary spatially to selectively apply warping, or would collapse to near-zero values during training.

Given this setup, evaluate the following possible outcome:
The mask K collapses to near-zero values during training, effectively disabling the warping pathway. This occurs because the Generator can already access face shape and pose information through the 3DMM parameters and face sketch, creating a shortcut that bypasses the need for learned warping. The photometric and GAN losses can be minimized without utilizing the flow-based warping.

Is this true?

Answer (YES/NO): YES